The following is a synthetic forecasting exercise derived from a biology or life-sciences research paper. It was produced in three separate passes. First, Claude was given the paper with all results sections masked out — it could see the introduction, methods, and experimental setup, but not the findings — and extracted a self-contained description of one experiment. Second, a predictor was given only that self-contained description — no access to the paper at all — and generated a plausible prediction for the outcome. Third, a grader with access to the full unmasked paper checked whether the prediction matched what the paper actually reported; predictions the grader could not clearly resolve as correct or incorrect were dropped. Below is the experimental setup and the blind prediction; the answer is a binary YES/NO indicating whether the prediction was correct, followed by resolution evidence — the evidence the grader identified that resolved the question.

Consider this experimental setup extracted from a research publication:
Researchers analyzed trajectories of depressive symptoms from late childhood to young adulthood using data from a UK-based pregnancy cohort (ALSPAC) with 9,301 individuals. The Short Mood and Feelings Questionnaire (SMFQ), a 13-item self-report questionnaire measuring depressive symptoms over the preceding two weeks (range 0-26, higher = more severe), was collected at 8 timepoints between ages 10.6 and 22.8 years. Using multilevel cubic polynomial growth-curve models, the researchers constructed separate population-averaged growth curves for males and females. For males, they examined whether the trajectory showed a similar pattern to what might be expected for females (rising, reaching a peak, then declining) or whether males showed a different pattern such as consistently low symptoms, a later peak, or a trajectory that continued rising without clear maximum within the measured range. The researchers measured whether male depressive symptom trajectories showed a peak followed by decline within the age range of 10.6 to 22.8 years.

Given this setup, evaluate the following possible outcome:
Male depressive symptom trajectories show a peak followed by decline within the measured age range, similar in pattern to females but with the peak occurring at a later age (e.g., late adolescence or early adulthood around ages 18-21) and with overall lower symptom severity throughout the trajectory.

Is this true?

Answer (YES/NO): YES